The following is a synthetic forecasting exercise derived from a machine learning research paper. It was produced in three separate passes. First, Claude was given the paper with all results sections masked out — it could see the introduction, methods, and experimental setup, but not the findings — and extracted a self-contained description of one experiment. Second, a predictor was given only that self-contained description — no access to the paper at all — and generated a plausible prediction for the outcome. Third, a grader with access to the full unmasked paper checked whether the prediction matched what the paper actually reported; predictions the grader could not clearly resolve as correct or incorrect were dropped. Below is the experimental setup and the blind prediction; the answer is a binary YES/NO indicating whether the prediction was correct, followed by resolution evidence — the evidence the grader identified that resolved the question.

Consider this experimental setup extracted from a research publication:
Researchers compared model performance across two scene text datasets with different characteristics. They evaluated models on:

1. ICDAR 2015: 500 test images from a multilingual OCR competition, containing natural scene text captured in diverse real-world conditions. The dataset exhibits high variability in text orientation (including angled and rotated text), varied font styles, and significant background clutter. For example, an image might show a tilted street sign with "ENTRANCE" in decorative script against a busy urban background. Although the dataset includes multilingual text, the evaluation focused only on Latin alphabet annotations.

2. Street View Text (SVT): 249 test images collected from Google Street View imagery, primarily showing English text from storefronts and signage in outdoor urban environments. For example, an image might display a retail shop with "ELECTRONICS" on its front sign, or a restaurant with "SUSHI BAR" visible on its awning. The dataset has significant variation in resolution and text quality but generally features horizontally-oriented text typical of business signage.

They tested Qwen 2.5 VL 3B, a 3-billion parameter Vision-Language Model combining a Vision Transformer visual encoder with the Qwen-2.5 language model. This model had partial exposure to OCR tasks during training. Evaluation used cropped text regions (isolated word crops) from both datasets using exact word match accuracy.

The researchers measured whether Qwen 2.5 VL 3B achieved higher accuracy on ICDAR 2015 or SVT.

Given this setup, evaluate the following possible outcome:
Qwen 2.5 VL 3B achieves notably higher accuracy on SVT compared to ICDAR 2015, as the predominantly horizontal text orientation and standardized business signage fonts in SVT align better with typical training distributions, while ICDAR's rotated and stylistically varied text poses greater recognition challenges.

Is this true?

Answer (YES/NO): YES